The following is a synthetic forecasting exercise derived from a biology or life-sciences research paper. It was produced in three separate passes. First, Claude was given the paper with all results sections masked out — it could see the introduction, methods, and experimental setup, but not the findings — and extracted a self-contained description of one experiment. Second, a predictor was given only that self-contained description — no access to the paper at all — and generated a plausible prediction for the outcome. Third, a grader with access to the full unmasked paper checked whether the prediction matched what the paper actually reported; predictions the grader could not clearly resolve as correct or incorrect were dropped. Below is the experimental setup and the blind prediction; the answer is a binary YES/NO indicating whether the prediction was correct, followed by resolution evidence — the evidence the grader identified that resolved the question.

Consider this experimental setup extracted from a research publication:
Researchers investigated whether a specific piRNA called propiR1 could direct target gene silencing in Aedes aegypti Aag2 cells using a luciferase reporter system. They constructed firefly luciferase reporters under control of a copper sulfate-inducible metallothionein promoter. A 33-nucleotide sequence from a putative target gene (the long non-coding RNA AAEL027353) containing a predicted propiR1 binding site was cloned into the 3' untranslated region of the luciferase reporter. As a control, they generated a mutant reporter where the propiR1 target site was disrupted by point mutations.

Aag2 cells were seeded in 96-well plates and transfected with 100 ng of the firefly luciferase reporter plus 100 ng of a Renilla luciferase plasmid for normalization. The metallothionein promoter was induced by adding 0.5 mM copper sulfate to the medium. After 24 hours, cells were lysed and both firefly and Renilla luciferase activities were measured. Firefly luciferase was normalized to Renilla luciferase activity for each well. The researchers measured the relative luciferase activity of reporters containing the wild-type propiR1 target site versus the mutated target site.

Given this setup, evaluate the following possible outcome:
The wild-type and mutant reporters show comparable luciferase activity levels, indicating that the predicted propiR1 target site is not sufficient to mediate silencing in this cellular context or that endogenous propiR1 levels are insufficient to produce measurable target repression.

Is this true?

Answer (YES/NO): NO